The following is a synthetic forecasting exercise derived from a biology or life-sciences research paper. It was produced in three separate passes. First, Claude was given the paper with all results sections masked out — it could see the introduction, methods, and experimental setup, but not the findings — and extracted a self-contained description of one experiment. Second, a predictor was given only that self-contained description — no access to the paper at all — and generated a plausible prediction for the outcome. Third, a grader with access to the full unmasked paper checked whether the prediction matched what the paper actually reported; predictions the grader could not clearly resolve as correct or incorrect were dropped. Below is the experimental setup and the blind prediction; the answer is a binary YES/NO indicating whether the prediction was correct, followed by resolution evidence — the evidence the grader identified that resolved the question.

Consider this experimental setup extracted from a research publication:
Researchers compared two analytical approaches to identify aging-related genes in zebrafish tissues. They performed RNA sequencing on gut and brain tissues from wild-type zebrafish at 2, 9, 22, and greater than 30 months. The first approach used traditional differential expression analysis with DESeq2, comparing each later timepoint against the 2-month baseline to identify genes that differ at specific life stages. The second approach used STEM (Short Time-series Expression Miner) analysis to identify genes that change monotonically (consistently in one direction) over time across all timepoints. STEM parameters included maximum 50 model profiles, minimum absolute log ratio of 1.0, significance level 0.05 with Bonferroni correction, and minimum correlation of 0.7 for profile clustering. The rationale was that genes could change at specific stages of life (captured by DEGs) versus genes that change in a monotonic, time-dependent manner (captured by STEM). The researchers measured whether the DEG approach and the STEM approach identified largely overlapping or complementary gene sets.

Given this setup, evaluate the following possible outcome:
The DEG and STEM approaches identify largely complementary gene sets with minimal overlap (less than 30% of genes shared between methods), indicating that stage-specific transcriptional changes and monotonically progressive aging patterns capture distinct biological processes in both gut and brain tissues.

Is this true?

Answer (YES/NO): NO